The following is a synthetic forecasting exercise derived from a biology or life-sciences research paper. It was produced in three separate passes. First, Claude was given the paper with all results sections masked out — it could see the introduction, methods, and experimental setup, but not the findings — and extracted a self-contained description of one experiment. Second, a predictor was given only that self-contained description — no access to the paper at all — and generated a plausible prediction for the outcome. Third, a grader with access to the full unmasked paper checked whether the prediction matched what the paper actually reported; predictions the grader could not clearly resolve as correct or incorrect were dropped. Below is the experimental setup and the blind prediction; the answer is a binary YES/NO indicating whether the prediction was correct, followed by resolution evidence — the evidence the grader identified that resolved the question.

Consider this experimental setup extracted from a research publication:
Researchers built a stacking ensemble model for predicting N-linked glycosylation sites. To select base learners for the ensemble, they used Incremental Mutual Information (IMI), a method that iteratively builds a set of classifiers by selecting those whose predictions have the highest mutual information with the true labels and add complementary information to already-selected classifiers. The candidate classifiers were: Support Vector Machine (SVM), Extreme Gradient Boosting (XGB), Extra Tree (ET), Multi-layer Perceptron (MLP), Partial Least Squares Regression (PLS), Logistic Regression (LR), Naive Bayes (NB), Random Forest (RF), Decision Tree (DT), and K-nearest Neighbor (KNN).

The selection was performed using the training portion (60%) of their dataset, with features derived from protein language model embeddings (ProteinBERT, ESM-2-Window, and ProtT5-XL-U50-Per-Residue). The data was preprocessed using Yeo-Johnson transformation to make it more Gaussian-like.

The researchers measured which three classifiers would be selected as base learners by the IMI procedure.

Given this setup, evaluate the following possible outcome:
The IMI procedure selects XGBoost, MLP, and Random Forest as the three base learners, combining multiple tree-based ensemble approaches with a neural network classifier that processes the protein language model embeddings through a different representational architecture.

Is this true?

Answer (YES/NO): NO